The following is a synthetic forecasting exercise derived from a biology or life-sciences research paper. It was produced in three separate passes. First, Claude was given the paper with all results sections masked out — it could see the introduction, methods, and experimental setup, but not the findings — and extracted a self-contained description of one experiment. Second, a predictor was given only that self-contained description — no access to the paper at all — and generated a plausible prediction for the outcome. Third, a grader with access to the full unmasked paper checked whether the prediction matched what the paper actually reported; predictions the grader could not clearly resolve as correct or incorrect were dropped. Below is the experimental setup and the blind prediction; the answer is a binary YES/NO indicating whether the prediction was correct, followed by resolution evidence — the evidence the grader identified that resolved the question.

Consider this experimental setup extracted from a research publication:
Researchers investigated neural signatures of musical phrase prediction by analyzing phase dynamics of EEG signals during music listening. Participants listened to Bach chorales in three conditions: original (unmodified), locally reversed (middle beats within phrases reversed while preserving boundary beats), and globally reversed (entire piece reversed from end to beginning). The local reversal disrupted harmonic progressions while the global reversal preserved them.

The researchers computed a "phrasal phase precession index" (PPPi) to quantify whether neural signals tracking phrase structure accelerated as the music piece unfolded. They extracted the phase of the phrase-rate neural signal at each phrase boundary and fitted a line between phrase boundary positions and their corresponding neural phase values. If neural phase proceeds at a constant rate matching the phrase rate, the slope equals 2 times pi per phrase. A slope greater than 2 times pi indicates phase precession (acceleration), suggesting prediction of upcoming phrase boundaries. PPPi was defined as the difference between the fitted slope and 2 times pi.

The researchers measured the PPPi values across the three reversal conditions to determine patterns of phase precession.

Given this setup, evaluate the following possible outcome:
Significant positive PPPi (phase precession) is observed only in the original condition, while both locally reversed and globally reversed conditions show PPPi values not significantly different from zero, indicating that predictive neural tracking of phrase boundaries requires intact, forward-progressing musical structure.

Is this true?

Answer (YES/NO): NO